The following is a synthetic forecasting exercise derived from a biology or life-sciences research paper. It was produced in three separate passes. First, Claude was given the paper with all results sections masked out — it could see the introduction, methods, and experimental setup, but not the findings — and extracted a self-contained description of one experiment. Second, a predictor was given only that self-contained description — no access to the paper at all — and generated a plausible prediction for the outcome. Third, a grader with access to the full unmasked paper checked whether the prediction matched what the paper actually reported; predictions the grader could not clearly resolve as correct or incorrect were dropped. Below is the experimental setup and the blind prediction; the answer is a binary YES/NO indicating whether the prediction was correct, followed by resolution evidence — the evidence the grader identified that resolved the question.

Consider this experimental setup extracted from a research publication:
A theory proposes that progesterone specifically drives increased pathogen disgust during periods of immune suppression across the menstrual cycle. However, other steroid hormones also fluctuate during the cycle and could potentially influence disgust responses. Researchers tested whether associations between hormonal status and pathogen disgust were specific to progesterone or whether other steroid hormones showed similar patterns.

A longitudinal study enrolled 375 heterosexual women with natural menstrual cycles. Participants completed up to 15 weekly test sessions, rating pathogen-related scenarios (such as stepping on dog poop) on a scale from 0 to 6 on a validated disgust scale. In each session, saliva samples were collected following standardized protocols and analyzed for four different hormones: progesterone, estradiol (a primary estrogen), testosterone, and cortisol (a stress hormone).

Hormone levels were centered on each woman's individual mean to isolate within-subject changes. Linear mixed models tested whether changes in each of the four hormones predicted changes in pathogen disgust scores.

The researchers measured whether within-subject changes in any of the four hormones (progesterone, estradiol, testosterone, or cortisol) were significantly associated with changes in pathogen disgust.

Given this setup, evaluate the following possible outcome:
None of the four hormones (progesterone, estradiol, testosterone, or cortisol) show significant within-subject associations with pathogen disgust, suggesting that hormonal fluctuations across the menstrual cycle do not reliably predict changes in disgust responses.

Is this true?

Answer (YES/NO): YES